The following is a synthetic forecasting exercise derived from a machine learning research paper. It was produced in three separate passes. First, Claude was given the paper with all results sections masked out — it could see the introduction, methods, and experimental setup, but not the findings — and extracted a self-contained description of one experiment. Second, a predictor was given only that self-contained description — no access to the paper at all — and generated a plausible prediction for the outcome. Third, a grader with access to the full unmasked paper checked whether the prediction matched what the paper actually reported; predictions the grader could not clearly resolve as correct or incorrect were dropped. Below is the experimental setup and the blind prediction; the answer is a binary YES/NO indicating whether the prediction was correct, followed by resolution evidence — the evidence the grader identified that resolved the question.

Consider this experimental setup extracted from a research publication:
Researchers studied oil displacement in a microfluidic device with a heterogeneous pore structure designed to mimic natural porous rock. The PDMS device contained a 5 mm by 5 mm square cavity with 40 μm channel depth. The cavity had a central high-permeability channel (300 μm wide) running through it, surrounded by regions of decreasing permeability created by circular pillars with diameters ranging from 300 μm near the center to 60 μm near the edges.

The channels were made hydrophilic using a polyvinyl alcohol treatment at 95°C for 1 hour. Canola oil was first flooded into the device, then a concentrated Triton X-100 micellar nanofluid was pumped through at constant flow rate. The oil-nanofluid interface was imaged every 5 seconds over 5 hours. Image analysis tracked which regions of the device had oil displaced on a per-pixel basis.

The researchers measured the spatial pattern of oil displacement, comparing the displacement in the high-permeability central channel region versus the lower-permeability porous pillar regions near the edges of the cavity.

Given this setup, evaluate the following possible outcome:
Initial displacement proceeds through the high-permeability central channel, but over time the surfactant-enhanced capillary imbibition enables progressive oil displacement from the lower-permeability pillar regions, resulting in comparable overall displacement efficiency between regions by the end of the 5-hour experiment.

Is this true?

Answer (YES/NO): NO